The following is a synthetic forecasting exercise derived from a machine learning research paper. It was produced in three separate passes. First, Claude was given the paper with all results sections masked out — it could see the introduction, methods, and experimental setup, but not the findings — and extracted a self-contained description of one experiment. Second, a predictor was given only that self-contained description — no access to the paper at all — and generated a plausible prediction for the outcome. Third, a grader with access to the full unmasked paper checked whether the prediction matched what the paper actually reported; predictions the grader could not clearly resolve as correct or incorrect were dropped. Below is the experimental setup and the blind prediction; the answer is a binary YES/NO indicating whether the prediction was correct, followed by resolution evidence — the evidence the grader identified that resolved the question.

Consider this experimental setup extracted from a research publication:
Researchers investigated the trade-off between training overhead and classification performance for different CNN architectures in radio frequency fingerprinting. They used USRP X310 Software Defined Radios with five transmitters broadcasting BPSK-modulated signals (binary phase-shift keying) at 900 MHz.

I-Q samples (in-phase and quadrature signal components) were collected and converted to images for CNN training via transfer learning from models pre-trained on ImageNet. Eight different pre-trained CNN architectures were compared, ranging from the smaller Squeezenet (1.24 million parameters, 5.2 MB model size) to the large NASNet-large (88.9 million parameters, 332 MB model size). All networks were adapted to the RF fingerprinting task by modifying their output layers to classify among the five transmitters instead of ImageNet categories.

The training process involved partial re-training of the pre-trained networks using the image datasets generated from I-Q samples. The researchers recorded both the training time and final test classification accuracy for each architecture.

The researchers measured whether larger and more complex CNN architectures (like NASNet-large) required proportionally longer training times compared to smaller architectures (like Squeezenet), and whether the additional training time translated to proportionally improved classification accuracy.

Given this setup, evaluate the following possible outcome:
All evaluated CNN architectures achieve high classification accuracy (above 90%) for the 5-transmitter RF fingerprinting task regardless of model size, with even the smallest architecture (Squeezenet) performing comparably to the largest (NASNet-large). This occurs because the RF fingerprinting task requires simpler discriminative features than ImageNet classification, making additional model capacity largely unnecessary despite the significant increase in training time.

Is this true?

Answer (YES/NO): NO